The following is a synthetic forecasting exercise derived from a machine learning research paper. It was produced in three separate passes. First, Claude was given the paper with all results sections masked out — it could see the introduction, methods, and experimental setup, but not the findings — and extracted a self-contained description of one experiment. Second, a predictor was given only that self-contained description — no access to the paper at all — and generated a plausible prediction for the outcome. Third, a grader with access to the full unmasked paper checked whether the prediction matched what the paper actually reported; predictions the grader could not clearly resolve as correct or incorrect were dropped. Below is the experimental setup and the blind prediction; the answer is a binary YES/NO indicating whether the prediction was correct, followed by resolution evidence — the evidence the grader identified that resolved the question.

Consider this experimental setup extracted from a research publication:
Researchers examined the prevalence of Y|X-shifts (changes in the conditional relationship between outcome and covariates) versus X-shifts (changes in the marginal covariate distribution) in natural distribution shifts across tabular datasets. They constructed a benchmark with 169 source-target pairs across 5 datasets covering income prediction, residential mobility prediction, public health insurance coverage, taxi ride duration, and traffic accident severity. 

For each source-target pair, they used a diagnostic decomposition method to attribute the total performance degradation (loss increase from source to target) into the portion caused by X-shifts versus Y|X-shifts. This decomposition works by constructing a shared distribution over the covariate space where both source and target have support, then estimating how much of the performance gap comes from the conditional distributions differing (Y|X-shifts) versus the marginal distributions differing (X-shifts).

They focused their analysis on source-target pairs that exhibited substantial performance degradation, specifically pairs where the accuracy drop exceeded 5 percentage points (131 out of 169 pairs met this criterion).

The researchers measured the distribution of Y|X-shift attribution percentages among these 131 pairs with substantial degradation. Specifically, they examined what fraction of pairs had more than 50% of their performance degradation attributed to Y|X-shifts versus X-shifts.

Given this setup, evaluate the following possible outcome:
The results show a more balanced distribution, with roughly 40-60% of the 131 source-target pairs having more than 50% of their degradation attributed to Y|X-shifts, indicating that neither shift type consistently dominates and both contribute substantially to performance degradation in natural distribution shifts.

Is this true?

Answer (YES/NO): NO